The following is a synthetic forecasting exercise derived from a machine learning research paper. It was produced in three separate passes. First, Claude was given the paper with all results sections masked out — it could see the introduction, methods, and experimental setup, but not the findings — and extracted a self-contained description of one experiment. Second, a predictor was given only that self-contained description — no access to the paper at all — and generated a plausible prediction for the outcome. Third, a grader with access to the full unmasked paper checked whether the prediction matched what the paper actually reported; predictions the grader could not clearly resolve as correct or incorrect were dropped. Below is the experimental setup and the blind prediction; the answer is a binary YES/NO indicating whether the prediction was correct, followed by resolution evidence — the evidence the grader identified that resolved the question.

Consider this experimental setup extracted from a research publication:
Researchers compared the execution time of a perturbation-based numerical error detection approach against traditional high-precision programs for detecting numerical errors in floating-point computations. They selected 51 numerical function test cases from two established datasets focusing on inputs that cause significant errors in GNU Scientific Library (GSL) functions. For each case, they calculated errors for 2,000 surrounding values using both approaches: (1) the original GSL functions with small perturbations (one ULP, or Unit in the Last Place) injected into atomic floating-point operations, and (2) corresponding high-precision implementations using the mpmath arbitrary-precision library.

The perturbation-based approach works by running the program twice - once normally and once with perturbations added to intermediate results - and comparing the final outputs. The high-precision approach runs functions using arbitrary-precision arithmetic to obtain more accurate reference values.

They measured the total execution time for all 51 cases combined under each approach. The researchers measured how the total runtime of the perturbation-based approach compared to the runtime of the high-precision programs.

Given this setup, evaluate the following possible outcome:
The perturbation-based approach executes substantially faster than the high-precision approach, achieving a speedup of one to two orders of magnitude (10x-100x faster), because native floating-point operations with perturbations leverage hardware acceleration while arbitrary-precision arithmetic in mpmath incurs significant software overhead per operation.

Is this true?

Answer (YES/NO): NO